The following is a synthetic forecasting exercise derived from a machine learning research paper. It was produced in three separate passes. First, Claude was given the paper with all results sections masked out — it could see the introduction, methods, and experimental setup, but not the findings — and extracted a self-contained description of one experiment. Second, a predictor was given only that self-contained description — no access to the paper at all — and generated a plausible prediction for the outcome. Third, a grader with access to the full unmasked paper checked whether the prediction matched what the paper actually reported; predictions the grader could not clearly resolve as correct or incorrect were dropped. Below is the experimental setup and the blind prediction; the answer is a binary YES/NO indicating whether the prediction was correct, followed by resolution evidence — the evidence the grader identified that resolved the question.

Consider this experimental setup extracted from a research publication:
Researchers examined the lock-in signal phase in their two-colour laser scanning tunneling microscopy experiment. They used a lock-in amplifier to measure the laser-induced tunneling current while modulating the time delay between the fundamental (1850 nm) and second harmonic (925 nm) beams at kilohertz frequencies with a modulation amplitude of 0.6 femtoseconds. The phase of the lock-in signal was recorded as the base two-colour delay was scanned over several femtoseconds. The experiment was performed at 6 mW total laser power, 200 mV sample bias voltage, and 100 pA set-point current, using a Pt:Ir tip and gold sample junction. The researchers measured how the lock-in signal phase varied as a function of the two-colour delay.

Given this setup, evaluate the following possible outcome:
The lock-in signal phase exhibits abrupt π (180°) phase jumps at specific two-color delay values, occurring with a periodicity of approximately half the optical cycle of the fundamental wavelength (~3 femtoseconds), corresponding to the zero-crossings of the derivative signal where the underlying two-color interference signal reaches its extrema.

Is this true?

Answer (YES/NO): NO